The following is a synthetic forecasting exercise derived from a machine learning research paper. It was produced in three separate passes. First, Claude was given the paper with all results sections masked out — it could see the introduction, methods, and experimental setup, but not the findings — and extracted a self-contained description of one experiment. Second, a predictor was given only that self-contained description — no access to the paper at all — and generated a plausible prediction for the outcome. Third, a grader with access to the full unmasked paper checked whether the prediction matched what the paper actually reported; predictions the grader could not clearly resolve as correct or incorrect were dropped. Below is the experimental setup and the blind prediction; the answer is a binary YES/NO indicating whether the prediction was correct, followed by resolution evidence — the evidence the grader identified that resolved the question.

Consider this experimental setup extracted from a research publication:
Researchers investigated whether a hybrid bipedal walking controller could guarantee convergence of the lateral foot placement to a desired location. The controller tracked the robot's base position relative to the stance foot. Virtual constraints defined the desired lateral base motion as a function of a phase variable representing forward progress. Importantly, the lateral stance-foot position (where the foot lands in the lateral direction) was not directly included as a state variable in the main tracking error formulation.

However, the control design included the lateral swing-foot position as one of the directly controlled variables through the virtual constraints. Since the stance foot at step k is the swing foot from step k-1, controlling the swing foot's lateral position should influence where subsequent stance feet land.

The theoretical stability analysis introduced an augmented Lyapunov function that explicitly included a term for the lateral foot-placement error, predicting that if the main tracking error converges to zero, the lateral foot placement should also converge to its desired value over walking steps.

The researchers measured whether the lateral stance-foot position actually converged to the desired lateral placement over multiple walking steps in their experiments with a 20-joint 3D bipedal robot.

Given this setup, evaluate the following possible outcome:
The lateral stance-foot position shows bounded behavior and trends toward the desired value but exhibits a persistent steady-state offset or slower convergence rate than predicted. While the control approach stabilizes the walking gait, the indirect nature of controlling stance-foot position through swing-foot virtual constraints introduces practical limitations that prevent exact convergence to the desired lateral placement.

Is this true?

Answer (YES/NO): NO